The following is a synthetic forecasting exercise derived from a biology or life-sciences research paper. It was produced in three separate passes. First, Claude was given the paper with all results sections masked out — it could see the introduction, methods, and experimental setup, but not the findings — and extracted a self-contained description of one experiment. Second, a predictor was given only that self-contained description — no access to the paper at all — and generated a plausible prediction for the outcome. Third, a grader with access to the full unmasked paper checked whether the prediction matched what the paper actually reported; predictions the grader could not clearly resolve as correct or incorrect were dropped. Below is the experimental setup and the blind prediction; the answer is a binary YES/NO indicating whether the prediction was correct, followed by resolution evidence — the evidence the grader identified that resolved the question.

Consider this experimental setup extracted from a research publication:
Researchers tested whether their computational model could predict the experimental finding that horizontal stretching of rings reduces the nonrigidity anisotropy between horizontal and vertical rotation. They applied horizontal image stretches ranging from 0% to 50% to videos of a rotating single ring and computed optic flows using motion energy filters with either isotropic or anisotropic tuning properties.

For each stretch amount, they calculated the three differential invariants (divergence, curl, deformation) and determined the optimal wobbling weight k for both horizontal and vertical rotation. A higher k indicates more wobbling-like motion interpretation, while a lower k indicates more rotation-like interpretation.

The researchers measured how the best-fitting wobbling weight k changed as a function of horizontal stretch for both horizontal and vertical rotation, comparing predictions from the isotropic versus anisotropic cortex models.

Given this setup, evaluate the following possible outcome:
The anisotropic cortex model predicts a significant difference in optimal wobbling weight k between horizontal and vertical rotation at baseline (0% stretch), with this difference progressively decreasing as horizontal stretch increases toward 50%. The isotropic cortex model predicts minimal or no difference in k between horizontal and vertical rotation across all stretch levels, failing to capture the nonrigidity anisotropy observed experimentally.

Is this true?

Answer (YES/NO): NO